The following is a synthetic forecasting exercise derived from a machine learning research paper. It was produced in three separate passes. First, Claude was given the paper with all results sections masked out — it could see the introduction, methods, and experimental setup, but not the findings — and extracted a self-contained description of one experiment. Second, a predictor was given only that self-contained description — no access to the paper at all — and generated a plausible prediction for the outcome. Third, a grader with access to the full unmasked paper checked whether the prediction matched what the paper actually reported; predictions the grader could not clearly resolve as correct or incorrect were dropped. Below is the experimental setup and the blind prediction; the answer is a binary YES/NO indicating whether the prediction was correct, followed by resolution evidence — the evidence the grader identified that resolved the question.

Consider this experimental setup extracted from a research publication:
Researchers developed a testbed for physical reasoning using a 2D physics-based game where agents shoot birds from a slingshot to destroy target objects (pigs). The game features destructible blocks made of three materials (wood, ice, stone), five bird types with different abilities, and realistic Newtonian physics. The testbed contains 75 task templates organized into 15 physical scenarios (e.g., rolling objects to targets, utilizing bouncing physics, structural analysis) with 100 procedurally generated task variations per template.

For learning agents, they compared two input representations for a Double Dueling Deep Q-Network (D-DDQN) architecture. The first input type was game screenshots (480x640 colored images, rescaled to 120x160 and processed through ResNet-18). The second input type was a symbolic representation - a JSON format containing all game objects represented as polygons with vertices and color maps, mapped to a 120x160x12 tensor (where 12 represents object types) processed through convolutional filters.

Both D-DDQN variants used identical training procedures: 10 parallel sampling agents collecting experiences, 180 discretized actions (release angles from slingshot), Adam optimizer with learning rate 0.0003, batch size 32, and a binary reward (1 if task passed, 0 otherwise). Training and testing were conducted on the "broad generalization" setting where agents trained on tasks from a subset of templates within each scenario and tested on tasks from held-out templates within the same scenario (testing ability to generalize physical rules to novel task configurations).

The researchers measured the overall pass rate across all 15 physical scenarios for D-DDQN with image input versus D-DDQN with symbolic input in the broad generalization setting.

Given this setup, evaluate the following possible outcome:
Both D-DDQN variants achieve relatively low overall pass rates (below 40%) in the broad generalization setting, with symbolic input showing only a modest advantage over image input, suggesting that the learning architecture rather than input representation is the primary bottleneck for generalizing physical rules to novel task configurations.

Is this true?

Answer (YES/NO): YES